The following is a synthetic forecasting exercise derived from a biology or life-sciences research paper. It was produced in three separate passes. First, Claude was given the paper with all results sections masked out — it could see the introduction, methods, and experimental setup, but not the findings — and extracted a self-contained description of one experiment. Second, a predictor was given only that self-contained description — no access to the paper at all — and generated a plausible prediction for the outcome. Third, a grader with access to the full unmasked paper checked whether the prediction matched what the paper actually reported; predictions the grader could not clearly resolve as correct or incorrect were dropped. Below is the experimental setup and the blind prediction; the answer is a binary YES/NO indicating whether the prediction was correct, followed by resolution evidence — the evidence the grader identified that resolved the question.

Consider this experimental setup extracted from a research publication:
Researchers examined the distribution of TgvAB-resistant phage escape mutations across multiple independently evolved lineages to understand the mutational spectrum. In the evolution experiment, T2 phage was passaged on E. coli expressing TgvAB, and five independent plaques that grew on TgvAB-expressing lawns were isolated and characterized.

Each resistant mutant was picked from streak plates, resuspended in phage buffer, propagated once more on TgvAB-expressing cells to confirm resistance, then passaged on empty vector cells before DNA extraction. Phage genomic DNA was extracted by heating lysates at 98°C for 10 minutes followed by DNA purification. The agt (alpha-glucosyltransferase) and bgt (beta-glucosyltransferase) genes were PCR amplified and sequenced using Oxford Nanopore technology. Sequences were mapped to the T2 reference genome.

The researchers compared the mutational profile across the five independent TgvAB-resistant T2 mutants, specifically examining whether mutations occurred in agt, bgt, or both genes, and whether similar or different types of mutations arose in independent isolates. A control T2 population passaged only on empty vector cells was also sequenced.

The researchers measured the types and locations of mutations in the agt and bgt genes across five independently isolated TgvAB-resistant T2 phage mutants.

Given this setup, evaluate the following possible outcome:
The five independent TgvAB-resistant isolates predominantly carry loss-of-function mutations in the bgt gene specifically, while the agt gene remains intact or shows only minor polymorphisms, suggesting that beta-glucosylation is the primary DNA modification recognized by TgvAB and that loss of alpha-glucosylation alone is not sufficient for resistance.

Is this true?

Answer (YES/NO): NO